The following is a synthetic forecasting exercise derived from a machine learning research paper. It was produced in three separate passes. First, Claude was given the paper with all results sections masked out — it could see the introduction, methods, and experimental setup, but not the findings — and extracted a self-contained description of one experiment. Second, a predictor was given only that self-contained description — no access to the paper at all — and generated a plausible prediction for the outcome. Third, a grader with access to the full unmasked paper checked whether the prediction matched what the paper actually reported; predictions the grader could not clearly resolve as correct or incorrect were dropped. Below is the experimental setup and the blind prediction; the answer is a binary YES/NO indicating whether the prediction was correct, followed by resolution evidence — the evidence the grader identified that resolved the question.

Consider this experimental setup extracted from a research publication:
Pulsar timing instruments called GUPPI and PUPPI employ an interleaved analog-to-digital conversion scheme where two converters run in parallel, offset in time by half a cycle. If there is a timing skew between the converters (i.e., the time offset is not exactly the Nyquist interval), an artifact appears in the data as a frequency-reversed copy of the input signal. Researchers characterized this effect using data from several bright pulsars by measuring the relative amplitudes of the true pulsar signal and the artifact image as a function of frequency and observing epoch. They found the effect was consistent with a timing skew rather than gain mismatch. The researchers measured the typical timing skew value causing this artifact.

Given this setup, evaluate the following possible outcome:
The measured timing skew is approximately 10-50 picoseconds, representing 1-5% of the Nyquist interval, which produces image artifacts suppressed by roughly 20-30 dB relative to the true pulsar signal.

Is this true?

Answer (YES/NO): NO